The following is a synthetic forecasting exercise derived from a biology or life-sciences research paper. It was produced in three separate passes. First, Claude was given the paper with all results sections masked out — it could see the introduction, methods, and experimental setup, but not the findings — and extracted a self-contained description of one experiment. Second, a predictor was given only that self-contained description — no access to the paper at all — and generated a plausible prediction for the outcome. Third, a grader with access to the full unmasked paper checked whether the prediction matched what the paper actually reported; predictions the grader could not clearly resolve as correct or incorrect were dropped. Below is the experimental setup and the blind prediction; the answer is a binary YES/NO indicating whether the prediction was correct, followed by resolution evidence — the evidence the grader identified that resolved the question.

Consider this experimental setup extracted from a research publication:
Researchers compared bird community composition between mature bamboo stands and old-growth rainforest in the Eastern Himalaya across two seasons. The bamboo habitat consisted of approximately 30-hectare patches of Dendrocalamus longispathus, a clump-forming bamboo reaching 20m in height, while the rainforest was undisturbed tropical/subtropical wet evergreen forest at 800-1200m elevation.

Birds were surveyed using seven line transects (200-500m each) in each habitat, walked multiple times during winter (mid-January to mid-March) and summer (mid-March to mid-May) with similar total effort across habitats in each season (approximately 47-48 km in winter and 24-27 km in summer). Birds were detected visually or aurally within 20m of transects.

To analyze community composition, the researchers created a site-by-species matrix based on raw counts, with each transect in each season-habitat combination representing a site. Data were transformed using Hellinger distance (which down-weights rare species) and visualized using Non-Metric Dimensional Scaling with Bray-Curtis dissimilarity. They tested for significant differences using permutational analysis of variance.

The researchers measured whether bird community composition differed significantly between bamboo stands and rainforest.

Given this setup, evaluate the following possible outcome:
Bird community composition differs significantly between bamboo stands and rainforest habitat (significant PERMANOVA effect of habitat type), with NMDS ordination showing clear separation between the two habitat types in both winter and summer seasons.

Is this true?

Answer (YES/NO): YES